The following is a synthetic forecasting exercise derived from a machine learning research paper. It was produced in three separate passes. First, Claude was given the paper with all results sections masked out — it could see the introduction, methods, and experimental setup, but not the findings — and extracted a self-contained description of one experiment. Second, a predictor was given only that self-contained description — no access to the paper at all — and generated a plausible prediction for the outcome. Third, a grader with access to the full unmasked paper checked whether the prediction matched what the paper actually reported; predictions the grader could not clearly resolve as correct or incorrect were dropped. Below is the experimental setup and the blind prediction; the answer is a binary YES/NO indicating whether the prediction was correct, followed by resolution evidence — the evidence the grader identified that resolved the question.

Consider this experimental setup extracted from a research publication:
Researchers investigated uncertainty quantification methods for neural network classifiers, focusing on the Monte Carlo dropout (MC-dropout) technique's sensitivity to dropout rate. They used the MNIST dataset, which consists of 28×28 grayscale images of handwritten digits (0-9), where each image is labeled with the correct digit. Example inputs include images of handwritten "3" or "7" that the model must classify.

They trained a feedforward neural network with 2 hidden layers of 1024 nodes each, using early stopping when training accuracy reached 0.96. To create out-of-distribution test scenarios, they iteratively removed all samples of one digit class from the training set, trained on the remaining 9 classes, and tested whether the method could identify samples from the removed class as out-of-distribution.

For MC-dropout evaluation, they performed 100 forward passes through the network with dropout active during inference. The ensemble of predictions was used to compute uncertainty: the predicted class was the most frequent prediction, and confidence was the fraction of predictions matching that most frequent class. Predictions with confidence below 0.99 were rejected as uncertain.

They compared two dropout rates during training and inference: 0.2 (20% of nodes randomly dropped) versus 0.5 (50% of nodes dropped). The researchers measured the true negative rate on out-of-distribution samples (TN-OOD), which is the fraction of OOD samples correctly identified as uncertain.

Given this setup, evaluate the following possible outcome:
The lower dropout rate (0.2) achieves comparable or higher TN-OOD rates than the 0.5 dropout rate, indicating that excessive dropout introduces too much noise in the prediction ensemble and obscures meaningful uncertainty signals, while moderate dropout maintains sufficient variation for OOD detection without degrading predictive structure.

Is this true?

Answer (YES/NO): NO